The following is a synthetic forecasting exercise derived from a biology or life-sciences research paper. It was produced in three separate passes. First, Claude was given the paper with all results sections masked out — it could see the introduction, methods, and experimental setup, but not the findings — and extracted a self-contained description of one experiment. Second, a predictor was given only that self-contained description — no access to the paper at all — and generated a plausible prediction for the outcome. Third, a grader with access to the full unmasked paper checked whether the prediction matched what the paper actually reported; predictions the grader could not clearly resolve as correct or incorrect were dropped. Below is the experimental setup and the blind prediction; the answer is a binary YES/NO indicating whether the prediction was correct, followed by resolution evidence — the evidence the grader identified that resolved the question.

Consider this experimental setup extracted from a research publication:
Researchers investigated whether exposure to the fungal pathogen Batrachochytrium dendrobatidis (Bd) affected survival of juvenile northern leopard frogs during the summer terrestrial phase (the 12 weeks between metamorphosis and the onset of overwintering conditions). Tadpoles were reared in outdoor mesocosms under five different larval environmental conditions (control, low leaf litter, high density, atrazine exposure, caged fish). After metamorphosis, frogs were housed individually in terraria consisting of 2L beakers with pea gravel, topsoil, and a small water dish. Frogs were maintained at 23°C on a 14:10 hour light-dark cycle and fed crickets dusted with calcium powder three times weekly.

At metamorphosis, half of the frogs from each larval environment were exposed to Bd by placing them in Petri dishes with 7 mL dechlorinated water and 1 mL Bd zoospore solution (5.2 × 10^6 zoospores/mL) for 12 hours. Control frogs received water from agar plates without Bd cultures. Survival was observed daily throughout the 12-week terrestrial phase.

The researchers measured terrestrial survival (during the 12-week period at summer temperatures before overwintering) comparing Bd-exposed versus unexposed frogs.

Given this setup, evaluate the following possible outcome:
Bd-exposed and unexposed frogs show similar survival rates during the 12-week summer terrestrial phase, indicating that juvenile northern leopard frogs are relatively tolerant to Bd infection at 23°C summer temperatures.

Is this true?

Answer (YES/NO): YES